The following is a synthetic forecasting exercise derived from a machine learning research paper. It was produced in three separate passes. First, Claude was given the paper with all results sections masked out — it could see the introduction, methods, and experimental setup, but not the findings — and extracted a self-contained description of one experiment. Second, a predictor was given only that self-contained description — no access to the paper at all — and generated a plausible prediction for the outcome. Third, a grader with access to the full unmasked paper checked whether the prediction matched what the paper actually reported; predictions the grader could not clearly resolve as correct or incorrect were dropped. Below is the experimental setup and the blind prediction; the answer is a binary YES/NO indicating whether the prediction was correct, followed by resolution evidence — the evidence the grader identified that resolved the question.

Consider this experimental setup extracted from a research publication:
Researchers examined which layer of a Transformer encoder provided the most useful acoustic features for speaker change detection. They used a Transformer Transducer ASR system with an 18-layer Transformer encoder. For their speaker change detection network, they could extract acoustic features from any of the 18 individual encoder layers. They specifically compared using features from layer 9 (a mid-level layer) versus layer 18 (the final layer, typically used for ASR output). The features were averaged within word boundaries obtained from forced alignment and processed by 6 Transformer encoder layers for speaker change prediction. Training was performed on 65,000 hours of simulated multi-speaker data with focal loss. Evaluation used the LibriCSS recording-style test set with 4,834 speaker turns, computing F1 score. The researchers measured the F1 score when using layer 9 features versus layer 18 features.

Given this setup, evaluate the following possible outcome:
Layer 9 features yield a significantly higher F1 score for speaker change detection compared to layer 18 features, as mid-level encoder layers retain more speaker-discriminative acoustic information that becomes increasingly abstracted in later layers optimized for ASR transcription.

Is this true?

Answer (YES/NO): YES